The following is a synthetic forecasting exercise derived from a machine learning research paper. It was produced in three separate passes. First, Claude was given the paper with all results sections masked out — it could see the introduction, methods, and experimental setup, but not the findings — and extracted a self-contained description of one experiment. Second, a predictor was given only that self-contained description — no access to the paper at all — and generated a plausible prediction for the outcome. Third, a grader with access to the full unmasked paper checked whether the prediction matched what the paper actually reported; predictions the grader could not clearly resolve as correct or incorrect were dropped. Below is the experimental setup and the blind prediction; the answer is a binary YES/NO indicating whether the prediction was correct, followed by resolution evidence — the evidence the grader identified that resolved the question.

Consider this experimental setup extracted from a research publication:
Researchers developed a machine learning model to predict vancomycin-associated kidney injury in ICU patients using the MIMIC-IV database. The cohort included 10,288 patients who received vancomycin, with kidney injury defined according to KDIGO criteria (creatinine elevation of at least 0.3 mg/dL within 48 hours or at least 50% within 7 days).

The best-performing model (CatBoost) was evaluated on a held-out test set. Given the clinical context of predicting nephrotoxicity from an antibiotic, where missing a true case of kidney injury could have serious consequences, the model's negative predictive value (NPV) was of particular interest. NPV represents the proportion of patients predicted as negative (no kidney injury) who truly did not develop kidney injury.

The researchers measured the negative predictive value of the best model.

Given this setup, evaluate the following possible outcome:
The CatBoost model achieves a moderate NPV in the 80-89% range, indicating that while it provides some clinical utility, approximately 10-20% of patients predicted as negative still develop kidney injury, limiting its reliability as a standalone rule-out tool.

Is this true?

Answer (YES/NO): NO